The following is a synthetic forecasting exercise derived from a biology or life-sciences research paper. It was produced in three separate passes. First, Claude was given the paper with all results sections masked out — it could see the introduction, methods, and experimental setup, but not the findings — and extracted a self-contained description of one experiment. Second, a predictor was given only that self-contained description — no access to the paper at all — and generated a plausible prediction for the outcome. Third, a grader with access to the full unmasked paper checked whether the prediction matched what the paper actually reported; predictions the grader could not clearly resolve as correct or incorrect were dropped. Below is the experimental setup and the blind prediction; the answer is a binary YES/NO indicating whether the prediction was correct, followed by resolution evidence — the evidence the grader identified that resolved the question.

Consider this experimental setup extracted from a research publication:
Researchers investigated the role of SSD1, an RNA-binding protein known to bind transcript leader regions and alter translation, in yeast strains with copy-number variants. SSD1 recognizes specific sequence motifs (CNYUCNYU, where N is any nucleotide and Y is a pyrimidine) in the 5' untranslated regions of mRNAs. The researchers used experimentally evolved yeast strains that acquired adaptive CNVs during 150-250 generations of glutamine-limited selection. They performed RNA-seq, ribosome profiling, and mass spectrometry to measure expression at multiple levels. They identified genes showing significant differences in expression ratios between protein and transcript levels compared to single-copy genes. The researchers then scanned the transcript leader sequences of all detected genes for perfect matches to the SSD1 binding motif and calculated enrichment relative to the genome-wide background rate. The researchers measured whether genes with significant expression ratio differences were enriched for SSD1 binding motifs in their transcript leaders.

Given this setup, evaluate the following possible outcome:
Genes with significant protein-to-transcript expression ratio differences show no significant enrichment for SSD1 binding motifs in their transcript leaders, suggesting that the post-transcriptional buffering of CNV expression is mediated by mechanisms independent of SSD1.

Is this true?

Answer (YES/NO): NO